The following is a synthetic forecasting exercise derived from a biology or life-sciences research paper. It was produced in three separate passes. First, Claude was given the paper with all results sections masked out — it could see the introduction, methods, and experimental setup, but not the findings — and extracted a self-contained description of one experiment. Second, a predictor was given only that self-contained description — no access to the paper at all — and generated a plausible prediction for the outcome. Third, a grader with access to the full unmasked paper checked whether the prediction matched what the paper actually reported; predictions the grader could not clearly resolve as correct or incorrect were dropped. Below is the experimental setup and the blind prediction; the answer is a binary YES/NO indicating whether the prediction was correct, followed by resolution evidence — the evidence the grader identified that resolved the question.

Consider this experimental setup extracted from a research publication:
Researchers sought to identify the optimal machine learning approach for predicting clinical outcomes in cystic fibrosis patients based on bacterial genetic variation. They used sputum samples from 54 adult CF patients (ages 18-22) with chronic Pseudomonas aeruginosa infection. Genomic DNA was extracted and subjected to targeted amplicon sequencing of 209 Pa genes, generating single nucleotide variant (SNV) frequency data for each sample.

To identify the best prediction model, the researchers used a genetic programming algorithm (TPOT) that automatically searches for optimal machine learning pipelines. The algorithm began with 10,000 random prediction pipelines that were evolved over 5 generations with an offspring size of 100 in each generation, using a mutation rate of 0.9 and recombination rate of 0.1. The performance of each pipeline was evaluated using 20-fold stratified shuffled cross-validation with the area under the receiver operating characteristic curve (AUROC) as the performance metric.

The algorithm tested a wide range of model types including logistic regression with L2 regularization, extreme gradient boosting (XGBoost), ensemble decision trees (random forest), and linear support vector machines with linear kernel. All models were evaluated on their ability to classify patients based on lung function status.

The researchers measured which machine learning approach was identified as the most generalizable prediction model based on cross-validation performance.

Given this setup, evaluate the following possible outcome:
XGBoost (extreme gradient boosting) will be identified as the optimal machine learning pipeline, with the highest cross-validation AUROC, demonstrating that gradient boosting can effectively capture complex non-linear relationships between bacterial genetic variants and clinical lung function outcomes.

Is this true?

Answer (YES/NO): NO